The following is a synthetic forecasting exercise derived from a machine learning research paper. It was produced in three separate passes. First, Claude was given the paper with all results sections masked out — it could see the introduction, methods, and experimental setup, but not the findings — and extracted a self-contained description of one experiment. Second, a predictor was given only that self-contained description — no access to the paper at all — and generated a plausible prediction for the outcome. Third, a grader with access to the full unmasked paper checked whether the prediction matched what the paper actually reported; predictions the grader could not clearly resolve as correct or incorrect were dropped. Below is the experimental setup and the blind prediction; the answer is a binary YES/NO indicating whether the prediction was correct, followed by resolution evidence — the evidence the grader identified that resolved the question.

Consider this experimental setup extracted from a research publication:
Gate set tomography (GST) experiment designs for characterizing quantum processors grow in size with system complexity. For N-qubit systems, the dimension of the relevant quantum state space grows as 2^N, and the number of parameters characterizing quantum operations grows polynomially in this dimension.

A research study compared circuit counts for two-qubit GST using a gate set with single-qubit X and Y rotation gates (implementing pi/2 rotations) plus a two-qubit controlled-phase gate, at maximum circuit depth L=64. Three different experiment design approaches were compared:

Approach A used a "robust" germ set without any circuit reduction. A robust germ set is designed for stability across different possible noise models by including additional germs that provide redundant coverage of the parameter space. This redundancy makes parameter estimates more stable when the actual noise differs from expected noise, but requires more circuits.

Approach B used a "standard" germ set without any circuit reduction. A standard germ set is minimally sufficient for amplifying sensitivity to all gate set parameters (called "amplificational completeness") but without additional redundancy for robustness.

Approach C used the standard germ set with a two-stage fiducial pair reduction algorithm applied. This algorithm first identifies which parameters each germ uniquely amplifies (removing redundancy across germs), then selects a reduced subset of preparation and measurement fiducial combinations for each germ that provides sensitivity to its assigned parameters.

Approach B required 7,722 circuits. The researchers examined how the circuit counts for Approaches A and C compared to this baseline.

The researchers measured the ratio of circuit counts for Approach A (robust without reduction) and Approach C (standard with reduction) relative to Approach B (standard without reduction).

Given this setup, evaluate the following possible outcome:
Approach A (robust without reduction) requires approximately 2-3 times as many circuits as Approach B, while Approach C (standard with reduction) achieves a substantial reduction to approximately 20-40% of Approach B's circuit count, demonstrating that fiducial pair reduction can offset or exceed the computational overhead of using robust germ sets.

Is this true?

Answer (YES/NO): NO